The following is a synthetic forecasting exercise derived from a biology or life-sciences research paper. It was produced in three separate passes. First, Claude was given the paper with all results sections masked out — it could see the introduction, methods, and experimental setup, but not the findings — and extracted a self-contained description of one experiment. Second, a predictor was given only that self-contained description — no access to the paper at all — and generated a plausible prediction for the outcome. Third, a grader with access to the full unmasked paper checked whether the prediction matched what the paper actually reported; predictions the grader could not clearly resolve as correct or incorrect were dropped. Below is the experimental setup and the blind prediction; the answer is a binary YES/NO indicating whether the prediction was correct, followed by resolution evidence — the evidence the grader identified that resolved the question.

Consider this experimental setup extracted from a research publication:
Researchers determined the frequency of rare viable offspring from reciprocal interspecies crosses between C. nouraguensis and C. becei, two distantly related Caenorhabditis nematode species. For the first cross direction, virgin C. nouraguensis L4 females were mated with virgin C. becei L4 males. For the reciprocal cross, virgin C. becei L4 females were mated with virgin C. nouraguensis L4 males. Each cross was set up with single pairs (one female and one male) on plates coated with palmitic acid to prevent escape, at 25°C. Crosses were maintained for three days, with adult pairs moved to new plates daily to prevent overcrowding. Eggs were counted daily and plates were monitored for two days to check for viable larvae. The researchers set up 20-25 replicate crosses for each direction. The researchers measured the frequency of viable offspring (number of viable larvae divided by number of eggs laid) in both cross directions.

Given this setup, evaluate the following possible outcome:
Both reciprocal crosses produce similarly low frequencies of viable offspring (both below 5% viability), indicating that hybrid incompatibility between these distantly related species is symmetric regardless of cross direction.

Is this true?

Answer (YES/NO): NO